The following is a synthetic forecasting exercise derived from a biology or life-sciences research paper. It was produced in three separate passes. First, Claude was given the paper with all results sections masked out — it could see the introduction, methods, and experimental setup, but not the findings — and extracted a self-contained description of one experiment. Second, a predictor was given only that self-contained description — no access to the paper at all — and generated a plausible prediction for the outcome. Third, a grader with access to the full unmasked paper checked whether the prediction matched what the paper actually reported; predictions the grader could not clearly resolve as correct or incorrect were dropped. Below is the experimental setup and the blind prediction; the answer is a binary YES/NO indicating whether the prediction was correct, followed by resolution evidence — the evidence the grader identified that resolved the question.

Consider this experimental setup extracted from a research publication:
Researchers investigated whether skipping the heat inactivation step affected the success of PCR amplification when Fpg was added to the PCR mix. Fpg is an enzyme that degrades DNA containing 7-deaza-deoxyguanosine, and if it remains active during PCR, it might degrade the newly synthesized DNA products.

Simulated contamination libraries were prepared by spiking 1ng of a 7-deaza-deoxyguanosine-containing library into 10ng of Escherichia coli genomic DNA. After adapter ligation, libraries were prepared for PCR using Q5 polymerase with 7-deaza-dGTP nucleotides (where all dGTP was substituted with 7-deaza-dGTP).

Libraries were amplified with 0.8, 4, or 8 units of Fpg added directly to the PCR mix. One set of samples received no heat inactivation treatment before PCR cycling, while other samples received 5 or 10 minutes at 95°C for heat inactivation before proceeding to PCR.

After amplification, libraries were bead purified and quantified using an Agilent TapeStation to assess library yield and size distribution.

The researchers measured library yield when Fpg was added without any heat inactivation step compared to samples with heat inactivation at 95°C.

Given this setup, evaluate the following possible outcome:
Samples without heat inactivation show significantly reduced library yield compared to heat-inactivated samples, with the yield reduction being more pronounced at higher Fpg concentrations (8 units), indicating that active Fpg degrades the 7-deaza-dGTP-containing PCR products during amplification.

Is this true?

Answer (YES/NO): NO